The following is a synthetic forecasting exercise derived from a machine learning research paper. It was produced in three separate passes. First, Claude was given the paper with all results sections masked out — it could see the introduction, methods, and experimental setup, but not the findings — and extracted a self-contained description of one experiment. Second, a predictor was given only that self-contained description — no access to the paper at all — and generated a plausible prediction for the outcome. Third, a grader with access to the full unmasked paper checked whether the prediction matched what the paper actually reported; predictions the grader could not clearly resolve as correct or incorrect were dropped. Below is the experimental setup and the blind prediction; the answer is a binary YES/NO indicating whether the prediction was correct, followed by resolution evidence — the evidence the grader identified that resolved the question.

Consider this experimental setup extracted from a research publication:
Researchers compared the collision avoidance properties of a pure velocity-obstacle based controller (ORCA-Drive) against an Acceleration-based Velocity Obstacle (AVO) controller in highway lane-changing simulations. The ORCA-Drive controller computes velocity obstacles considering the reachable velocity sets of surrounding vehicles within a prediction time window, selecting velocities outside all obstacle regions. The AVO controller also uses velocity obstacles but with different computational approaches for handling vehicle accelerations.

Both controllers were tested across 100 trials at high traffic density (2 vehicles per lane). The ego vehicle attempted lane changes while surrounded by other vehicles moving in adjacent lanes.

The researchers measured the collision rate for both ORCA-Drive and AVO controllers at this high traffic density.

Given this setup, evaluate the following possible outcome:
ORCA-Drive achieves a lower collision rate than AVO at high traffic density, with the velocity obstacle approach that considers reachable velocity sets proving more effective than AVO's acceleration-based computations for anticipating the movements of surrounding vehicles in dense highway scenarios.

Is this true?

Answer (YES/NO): YES